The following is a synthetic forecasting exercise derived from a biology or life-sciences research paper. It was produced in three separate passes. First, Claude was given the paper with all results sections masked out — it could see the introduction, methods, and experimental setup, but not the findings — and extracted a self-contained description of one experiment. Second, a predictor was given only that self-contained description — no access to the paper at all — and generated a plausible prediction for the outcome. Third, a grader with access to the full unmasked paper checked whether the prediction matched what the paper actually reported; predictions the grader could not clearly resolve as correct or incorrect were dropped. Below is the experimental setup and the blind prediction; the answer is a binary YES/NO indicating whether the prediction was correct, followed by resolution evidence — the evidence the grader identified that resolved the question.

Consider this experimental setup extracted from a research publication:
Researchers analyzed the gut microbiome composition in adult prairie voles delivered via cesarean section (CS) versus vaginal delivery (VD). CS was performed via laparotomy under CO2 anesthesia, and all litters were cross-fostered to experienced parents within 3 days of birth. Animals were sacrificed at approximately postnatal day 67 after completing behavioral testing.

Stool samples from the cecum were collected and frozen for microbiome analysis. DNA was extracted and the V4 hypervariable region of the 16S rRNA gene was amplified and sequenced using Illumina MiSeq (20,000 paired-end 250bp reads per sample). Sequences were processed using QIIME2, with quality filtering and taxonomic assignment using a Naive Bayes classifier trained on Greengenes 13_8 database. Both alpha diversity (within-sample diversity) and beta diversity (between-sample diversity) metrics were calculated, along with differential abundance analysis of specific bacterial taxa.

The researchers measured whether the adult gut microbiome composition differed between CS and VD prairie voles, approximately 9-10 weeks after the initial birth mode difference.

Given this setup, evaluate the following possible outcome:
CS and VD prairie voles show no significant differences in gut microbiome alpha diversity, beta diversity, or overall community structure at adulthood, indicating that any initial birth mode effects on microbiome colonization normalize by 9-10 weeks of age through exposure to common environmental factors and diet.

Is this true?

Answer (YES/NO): YES